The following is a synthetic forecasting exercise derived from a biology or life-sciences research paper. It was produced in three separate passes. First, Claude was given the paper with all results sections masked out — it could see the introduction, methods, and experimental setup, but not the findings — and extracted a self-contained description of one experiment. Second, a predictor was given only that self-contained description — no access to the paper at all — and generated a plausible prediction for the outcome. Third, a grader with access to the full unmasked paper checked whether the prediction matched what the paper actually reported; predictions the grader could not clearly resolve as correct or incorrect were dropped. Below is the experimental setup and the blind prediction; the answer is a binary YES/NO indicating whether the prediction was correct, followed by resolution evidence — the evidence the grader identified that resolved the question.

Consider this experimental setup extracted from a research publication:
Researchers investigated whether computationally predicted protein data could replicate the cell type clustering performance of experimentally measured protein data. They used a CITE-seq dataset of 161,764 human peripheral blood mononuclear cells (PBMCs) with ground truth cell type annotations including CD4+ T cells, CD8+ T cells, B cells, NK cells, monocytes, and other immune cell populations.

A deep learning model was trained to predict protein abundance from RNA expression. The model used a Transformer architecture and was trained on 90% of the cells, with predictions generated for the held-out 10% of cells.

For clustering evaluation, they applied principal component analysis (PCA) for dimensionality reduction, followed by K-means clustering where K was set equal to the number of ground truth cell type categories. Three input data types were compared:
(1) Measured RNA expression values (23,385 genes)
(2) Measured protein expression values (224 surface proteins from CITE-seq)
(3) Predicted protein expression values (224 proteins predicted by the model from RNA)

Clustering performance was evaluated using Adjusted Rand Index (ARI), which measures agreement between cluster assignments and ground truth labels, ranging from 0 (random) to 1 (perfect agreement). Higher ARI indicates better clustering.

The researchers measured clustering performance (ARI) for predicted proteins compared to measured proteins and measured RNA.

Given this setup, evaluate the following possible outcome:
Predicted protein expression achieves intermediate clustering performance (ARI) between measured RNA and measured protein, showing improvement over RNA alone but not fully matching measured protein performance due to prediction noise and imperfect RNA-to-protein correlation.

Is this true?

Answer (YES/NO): NO